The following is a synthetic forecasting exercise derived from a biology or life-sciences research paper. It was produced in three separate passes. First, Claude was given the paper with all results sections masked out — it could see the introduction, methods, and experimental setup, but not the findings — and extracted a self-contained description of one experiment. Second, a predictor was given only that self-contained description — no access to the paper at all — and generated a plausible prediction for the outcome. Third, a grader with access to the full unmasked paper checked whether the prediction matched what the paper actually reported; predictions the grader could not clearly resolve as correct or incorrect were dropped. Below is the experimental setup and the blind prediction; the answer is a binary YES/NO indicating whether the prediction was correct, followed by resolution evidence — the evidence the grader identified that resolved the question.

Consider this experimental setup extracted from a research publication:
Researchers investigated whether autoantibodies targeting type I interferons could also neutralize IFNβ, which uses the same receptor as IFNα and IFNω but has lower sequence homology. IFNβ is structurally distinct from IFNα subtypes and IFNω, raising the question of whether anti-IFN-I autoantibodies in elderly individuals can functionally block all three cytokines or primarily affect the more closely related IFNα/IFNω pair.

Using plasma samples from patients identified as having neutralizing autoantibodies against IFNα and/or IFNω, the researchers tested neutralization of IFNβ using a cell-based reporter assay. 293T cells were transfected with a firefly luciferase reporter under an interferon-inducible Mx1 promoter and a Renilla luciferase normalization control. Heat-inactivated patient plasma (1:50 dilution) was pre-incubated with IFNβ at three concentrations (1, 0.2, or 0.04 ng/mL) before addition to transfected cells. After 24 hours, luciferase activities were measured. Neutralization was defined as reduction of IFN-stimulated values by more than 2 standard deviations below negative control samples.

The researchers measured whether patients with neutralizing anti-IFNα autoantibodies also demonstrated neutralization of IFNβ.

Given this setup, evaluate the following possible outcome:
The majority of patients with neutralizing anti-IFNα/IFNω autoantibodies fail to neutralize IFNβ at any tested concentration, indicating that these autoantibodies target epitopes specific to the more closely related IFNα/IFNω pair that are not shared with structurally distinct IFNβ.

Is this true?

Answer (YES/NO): YES